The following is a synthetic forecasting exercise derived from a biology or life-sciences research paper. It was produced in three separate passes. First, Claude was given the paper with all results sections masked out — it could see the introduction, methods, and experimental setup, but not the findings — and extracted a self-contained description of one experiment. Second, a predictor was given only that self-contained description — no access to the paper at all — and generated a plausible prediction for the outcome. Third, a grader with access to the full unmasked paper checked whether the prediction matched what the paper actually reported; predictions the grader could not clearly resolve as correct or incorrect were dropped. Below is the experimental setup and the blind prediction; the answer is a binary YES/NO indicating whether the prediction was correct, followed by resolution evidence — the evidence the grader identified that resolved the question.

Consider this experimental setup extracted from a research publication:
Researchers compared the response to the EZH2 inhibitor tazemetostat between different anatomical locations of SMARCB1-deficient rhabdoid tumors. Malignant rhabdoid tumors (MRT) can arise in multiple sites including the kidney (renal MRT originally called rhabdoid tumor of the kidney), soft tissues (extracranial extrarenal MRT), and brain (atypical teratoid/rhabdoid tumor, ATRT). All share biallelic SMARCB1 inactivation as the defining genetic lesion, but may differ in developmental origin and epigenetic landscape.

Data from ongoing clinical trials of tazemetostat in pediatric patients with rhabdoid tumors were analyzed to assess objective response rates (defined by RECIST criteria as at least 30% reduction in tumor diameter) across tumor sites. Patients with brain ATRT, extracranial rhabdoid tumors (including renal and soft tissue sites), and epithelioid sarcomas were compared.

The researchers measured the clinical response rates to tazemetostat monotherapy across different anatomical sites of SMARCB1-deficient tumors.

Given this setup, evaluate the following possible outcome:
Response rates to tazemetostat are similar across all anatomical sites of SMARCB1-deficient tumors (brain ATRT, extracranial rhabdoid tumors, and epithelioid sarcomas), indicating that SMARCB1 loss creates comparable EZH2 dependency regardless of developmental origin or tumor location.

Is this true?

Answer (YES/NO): NO